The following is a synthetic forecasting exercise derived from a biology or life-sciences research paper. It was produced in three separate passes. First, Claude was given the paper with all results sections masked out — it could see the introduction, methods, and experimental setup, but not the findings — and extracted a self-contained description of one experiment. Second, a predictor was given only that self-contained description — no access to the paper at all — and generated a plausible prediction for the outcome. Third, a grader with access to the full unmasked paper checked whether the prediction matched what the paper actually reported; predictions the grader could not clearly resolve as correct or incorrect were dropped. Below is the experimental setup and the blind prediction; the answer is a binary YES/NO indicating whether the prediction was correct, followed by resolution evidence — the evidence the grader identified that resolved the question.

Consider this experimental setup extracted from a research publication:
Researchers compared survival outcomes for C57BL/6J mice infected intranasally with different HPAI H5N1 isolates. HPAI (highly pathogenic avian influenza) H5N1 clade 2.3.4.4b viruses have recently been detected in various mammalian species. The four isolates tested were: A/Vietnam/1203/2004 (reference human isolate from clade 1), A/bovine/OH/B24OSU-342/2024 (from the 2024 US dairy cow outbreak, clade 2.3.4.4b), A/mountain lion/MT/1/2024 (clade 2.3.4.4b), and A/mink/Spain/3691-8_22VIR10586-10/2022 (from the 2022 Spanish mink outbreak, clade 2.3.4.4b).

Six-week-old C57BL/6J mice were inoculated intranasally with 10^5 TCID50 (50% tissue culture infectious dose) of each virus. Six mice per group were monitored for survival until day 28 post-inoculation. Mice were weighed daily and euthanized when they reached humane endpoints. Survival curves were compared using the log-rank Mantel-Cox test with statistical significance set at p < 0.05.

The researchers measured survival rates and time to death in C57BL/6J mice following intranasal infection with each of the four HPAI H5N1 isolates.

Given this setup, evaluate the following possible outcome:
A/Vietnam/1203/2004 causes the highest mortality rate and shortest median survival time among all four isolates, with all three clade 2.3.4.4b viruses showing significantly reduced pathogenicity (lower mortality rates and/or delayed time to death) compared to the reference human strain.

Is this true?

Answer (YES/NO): NO